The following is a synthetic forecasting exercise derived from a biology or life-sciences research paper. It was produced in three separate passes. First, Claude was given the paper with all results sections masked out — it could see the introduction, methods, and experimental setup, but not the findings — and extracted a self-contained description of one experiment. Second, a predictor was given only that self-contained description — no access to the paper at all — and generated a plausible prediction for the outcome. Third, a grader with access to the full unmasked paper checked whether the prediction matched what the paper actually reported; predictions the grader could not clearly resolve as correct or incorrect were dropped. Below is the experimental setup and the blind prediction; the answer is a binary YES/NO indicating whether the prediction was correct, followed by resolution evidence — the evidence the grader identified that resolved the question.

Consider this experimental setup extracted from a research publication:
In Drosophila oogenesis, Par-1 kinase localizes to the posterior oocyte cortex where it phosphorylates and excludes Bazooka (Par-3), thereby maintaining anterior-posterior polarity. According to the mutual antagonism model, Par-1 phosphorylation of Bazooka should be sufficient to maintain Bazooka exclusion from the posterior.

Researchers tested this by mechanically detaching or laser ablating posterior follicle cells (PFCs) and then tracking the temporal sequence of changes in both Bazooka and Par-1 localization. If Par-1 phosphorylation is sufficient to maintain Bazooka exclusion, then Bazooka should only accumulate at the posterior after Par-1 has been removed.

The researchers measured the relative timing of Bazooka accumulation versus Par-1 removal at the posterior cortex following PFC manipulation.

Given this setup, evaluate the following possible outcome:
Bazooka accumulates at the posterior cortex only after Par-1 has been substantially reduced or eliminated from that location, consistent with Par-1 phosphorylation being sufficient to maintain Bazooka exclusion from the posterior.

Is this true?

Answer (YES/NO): NO